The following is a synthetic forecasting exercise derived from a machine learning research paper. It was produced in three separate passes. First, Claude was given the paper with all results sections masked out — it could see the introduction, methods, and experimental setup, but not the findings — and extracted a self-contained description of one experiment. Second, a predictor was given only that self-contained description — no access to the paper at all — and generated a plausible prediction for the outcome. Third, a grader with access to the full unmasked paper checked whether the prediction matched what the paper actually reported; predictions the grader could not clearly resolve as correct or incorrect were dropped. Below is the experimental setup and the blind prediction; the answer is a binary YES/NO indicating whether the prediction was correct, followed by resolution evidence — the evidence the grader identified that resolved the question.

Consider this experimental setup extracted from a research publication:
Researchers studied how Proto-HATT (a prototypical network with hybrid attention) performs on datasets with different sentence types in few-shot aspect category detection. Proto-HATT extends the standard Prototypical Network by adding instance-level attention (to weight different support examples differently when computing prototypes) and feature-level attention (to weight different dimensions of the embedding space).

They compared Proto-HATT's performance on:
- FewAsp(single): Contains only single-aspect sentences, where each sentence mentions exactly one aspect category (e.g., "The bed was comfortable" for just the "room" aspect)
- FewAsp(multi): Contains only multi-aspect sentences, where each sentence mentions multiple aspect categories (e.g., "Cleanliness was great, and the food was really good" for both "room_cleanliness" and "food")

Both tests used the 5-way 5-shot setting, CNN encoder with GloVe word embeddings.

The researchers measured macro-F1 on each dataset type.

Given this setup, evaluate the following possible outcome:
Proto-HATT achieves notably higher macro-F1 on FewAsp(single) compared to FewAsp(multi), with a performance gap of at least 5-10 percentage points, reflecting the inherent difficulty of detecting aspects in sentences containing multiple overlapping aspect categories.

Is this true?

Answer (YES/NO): YES